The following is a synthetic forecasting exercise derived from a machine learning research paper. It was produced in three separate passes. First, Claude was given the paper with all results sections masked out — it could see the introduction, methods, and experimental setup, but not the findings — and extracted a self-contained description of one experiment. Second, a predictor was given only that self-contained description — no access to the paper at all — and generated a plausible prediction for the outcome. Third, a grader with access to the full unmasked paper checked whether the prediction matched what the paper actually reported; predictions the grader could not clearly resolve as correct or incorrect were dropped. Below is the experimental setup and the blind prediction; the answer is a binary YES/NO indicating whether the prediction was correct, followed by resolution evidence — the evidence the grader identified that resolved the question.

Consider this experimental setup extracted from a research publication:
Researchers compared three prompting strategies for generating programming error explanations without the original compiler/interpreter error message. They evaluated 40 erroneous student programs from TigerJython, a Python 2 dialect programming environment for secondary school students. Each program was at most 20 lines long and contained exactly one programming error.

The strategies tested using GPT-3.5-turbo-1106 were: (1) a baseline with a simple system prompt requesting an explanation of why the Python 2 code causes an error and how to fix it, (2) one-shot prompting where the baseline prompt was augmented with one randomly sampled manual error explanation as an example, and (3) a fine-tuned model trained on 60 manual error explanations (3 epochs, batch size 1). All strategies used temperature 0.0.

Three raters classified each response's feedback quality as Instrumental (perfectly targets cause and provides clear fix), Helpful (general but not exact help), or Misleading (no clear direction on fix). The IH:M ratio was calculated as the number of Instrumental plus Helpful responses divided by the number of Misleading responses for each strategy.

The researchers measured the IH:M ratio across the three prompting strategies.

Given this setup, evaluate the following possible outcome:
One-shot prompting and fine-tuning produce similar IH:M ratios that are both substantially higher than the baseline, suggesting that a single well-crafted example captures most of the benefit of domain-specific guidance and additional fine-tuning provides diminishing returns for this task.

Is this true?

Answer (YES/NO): NO